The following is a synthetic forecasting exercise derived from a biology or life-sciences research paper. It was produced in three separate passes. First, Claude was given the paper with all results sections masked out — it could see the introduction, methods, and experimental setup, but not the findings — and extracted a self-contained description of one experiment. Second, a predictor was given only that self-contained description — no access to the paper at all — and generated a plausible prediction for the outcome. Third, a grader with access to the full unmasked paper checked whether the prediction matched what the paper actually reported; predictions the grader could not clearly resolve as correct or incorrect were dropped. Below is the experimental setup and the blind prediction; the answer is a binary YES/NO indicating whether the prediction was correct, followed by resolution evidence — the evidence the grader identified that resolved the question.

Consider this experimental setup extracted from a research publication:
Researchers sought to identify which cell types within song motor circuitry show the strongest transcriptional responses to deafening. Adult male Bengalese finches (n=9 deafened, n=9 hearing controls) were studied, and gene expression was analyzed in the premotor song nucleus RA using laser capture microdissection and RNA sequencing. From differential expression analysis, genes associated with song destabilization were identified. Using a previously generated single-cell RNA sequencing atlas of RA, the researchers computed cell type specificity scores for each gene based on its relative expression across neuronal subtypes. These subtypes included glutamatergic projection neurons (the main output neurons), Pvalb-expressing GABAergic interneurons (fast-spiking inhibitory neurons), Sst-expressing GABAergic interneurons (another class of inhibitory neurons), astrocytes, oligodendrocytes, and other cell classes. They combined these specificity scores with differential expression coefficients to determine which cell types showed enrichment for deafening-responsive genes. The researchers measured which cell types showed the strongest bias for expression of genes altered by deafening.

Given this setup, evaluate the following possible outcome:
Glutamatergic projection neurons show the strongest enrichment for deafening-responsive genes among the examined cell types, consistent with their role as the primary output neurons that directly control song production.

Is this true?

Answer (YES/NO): NO